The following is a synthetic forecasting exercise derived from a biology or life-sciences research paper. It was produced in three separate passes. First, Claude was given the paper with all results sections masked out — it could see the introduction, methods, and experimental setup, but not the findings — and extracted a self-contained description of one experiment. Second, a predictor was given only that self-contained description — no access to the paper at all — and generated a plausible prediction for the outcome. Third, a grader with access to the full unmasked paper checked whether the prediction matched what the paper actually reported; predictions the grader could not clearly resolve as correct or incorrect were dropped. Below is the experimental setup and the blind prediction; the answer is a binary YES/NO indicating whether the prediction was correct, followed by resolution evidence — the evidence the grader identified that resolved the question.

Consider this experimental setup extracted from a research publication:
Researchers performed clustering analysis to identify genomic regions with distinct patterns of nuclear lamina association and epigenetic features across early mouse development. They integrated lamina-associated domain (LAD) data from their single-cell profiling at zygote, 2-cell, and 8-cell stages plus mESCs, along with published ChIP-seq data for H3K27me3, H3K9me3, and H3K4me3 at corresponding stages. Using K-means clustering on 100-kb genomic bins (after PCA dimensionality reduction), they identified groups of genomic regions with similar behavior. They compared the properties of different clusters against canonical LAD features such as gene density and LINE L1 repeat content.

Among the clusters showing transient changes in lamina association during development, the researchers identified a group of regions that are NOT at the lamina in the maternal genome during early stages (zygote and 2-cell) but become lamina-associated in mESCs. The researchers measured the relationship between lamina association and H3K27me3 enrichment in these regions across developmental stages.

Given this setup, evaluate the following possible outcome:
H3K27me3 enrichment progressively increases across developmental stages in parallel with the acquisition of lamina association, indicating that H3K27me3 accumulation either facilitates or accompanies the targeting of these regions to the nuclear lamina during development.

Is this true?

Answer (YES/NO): NO